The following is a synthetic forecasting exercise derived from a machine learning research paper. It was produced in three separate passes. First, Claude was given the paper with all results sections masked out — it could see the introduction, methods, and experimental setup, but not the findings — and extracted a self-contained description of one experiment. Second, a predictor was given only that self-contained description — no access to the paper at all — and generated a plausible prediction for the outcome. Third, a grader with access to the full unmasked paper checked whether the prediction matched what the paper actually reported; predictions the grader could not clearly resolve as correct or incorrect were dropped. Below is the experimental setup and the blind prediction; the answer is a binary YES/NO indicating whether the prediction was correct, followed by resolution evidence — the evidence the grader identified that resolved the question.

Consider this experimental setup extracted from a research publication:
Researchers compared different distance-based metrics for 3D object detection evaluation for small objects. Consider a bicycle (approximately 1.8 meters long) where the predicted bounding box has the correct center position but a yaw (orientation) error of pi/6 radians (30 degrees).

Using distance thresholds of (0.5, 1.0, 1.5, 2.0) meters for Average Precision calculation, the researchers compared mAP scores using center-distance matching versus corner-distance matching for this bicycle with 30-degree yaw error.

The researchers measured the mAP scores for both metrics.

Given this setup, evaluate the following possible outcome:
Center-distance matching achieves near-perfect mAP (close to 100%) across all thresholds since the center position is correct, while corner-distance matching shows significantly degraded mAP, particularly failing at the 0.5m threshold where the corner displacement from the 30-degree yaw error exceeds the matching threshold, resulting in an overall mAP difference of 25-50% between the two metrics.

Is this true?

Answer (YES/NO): YES